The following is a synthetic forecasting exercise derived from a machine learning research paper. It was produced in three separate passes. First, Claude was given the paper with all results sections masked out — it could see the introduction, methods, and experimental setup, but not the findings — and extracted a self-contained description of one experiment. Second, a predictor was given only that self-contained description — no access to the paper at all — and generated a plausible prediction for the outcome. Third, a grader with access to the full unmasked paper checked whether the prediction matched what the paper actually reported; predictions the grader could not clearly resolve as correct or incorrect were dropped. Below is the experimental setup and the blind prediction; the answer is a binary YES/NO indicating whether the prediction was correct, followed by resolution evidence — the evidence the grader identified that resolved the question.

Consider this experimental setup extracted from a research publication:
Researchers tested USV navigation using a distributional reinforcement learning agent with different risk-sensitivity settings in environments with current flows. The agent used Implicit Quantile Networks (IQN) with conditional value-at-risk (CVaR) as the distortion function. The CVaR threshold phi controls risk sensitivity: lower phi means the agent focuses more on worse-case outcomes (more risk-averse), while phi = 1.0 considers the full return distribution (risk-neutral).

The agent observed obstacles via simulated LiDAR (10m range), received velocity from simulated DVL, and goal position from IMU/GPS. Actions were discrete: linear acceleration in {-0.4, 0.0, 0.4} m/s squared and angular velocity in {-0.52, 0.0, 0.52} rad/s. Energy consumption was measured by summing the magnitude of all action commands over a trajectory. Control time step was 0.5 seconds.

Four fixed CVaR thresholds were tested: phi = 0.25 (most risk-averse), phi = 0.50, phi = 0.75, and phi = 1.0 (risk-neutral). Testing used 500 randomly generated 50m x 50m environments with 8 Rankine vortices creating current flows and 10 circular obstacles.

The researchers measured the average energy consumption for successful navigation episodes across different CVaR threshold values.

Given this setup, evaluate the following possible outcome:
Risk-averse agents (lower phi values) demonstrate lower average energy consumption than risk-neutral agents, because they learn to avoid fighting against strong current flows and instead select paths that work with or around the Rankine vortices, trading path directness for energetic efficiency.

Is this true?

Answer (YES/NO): NO